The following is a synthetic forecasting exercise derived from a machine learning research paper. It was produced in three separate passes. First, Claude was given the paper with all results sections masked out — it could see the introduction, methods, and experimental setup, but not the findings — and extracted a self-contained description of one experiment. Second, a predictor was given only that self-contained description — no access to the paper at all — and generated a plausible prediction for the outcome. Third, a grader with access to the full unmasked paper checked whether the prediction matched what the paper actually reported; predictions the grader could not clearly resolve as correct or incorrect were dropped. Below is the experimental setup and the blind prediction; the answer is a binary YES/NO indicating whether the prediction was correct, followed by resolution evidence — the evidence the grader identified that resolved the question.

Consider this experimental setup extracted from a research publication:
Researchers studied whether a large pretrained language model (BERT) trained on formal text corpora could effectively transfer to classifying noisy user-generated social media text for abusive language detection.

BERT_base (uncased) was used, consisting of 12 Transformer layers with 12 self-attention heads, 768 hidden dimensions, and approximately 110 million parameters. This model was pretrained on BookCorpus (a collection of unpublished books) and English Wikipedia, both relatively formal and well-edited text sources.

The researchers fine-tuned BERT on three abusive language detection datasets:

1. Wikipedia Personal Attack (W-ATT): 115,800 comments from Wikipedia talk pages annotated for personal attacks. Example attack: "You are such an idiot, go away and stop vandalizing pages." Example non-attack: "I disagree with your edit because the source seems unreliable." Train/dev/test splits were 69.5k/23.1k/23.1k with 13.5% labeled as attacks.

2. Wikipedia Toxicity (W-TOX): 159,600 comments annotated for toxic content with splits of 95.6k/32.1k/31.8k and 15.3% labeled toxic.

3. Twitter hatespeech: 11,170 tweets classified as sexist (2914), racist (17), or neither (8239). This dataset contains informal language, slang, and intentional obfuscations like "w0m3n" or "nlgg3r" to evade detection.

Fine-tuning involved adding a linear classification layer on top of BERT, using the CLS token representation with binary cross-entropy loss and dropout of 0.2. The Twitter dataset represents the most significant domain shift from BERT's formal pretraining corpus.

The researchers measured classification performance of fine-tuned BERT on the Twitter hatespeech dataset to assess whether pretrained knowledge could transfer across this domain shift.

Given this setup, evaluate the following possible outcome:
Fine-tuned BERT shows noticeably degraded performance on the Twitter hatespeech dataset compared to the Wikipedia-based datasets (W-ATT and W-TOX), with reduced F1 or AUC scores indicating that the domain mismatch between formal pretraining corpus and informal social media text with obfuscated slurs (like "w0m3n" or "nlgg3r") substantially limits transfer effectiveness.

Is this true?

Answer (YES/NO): NO